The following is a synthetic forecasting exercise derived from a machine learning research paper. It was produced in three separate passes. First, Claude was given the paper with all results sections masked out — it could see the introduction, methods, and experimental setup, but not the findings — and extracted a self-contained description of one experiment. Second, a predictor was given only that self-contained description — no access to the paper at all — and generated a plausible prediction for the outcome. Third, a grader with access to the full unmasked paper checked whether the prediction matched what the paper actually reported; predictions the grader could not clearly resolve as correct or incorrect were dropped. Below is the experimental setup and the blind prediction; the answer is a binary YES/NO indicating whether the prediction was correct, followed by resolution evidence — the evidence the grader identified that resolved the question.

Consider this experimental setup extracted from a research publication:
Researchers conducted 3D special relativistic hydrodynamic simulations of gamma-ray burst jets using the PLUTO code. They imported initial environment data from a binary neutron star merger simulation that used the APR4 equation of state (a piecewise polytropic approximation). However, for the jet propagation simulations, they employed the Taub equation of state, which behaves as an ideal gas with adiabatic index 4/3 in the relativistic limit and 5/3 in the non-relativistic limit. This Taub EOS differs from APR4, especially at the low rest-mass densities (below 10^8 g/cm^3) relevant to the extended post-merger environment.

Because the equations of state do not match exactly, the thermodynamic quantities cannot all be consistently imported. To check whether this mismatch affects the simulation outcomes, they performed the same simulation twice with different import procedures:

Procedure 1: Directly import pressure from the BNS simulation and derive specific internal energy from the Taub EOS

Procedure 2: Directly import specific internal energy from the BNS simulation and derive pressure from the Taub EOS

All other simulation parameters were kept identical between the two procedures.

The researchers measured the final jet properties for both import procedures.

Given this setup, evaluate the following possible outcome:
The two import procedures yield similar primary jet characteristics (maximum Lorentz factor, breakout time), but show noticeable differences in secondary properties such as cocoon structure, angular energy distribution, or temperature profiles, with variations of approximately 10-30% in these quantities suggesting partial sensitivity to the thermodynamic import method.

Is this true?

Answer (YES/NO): NO